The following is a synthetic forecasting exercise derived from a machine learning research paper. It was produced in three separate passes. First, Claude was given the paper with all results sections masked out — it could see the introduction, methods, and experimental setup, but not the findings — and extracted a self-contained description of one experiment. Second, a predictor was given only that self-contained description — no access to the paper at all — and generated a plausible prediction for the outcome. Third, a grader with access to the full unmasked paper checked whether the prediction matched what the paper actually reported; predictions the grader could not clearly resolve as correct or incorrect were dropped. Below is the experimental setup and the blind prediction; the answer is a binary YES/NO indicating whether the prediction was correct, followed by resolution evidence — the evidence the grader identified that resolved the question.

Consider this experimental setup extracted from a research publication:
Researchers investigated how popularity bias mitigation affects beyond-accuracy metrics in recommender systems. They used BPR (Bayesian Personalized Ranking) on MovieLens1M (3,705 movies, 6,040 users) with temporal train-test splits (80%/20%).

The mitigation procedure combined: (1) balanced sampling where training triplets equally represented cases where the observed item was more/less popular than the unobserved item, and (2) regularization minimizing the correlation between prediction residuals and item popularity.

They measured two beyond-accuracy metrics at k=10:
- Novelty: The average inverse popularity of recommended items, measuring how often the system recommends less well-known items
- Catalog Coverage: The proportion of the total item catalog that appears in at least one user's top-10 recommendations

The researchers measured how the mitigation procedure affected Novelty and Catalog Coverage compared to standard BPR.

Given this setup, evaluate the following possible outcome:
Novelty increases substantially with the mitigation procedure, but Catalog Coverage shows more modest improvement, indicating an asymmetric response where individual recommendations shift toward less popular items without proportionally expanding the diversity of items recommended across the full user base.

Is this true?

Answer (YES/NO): YES